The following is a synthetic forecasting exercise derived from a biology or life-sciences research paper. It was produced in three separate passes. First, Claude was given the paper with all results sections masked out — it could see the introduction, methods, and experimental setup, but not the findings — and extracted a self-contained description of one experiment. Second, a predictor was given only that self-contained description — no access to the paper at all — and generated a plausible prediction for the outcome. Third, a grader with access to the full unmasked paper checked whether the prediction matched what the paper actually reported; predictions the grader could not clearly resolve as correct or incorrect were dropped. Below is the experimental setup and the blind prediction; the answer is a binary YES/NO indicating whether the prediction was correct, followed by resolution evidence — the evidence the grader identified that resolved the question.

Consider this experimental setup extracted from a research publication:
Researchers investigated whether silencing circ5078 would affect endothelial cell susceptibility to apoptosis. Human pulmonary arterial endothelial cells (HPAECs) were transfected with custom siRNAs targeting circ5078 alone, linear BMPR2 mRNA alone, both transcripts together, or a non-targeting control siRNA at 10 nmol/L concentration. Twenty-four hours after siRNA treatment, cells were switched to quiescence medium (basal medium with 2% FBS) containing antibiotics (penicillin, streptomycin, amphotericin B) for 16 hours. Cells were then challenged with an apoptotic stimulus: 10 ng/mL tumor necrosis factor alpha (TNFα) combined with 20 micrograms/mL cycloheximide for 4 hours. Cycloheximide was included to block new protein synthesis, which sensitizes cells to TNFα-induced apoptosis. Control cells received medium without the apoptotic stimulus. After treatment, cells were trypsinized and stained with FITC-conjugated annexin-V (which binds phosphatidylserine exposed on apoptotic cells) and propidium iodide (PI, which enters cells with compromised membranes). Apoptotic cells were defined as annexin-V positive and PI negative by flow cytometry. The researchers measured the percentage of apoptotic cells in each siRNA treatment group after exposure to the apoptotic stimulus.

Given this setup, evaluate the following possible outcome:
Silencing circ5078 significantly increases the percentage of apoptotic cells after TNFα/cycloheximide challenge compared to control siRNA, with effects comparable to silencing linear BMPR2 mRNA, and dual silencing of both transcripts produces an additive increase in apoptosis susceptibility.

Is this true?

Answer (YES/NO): NO